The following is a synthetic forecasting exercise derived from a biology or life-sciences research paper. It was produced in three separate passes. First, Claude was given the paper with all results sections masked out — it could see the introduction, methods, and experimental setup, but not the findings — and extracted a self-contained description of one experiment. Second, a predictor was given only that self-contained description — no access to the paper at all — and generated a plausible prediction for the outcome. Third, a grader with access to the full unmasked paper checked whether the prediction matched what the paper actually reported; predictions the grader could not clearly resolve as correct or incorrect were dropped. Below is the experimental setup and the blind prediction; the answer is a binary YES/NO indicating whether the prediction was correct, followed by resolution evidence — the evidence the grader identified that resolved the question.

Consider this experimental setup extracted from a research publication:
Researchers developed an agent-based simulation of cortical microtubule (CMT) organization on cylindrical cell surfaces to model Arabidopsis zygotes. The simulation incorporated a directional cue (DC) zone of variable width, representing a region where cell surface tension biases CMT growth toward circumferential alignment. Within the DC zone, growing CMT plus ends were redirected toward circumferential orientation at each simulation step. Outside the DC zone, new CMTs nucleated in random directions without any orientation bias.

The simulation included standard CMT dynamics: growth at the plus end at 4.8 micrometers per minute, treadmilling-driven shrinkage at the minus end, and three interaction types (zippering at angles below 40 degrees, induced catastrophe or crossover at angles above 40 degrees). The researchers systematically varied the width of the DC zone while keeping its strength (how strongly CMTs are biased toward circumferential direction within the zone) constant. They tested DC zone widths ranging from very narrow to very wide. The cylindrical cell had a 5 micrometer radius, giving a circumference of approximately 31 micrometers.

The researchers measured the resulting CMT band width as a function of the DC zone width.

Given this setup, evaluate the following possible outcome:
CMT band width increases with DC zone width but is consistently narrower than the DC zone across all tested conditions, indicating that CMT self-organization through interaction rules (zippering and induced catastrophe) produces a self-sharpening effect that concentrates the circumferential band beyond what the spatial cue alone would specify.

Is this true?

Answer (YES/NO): NO